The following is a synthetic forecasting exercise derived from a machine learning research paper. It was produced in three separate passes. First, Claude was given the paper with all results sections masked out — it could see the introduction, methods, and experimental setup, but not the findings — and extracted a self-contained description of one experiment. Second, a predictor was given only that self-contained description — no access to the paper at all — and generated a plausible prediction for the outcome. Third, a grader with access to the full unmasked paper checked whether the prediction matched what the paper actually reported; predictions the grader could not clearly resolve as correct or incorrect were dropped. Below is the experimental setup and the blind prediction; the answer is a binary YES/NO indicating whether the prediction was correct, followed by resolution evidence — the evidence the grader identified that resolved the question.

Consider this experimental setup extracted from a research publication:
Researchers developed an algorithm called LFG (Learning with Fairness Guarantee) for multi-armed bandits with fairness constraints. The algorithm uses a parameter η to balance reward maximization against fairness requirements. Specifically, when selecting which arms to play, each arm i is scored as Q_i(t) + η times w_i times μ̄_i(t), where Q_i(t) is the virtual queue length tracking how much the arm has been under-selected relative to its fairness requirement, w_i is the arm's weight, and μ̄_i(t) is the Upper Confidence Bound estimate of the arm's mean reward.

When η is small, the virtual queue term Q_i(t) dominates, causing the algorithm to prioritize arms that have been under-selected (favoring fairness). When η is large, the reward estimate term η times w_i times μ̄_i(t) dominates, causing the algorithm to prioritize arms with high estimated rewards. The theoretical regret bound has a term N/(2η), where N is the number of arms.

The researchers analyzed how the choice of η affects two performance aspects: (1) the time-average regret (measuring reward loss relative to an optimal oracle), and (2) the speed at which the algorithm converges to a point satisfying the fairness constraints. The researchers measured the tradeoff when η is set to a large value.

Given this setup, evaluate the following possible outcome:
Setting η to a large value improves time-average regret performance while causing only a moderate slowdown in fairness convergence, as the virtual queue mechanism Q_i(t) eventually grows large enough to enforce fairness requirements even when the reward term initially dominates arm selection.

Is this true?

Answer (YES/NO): NO